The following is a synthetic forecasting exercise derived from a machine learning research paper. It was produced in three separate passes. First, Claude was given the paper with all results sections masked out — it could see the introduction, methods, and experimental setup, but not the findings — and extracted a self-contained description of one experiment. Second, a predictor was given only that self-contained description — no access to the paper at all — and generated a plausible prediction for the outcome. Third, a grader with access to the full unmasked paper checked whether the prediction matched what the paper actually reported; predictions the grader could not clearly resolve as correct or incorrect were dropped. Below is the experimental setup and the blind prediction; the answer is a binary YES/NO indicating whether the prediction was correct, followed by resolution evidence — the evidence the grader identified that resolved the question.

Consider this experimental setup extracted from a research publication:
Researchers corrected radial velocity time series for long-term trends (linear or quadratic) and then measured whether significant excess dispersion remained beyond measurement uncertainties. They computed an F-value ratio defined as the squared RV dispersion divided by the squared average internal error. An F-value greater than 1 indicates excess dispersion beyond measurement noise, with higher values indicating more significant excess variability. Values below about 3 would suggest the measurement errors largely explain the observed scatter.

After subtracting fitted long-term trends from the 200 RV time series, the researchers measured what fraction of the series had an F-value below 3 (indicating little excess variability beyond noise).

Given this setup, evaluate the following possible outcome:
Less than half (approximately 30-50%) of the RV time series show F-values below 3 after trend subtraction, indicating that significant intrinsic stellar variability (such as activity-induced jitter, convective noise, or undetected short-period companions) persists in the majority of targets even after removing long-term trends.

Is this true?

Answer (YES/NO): NO